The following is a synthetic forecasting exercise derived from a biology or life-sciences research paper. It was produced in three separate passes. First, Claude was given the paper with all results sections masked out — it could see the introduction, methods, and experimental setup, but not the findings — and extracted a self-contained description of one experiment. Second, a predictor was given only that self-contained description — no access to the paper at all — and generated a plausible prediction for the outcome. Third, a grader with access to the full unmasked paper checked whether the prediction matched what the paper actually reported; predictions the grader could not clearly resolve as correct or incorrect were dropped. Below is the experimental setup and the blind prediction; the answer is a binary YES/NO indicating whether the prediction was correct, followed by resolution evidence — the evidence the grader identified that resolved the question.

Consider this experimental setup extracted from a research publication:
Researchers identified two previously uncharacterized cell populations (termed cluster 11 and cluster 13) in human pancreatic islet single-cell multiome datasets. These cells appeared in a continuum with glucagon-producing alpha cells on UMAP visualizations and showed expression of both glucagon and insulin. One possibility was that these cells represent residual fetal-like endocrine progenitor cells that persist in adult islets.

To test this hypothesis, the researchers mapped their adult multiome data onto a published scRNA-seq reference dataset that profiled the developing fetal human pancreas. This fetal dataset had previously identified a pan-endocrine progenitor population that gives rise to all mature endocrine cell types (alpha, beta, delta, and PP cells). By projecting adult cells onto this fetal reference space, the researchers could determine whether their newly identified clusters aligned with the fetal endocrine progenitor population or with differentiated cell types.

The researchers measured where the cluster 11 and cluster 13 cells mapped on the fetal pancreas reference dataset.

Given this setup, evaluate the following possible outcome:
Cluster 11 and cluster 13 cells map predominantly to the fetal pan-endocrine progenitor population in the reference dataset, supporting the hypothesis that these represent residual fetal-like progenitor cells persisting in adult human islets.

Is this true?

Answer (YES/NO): NO